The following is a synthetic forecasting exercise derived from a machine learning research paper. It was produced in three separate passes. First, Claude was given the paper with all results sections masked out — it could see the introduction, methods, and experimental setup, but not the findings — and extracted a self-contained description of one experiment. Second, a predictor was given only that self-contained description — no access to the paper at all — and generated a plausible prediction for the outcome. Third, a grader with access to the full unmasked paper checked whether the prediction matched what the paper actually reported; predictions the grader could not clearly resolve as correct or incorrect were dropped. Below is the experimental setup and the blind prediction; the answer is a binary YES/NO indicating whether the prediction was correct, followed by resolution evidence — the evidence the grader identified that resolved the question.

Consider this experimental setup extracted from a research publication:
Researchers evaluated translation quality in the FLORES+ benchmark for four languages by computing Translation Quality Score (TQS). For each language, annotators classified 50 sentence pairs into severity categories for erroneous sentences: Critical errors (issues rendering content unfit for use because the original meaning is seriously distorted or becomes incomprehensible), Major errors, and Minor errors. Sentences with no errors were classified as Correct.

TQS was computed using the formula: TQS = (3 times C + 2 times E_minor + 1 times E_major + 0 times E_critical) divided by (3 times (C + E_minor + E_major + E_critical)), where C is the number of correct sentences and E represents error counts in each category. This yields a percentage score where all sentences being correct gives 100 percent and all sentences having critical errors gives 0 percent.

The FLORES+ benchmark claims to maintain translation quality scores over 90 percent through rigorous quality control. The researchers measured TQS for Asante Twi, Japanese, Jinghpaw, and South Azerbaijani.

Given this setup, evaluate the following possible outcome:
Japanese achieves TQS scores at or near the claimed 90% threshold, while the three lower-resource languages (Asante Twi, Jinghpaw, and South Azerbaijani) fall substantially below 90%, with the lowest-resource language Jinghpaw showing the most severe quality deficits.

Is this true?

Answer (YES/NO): NO